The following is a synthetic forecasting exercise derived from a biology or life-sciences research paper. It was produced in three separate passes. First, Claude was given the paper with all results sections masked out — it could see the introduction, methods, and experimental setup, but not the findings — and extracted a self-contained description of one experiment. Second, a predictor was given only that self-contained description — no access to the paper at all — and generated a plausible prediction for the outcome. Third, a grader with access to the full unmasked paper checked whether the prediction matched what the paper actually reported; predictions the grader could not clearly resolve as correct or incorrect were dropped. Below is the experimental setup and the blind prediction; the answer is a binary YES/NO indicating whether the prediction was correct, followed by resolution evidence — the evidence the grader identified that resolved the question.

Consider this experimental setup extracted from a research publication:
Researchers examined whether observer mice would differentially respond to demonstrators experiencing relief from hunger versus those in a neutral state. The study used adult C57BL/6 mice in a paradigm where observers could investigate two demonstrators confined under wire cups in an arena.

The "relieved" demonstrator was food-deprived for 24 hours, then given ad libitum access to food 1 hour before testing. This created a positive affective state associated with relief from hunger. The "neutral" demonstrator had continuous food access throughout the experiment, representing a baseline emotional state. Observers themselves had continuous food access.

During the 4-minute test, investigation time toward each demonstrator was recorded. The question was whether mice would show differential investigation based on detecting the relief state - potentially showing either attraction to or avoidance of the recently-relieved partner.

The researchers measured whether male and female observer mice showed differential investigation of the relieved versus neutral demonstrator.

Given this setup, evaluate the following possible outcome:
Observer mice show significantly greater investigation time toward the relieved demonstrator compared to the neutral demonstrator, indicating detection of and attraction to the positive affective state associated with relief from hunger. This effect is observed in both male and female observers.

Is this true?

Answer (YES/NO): YES